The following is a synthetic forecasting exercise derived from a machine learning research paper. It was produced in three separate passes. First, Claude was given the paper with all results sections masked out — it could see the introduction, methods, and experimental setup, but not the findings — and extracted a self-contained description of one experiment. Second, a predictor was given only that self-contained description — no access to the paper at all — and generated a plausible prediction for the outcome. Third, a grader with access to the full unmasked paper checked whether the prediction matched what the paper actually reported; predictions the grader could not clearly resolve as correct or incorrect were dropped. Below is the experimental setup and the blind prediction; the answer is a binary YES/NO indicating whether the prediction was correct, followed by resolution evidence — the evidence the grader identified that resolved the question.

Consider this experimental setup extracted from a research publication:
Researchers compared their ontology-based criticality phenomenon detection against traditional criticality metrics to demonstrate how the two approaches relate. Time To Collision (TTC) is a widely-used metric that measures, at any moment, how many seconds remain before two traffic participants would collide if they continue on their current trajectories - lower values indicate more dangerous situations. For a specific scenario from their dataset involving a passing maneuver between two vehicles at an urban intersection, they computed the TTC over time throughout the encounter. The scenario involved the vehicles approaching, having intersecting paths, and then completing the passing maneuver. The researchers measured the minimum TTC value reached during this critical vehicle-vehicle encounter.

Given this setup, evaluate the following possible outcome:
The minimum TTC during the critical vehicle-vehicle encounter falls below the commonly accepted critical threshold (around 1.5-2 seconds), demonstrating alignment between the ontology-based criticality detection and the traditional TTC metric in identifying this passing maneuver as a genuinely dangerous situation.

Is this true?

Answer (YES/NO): YES